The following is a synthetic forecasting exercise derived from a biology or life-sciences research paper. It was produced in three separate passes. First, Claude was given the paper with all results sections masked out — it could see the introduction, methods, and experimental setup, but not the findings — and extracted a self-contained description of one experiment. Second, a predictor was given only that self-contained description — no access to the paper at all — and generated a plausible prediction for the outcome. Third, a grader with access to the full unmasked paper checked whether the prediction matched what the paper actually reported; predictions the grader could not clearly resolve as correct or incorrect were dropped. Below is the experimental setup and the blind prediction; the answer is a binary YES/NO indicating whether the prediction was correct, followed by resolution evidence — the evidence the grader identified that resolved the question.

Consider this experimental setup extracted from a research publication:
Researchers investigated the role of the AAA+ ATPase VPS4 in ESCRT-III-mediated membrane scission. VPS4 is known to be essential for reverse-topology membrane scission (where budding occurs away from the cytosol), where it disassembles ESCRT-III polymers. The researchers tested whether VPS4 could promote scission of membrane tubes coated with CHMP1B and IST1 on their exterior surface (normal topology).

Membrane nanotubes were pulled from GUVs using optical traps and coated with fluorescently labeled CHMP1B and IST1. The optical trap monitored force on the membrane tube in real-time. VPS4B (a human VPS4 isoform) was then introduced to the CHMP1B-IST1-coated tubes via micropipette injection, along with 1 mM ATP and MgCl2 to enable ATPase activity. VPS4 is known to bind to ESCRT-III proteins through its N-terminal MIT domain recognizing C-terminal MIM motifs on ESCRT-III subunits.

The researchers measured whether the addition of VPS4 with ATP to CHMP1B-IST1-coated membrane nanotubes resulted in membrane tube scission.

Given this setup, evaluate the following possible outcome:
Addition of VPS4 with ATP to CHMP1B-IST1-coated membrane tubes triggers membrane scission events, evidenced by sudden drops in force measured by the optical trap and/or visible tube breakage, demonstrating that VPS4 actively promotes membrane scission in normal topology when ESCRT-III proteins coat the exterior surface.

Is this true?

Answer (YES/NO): NO